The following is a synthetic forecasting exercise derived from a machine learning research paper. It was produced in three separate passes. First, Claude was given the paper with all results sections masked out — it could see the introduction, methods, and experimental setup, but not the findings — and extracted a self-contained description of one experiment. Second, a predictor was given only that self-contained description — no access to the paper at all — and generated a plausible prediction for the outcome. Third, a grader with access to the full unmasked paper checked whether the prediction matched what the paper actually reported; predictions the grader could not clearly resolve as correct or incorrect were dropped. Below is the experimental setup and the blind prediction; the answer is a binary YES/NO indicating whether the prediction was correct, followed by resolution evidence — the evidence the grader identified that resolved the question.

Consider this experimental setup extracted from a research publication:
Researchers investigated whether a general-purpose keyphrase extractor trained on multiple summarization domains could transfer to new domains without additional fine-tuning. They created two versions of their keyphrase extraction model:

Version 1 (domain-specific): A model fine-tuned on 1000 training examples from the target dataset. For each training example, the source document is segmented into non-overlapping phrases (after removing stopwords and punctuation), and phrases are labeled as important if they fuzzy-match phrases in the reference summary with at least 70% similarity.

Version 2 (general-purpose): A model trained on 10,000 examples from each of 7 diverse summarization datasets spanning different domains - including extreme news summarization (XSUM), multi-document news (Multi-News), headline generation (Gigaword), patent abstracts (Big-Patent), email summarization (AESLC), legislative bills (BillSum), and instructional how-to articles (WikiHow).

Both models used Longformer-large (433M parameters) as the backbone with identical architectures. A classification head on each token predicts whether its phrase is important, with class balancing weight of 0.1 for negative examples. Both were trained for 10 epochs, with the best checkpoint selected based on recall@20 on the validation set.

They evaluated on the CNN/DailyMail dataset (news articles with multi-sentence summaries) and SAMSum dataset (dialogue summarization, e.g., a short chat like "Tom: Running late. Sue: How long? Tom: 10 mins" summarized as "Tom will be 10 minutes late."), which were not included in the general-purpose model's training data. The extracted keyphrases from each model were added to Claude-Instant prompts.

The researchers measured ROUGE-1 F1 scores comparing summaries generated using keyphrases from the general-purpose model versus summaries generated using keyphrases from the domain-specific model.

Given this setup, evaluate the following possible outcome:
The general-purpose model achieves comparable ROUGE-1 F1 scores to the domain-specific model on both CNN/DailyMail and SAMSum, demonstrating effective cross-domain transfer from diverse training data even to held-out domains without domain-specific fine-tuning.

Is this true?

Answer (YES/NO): NO